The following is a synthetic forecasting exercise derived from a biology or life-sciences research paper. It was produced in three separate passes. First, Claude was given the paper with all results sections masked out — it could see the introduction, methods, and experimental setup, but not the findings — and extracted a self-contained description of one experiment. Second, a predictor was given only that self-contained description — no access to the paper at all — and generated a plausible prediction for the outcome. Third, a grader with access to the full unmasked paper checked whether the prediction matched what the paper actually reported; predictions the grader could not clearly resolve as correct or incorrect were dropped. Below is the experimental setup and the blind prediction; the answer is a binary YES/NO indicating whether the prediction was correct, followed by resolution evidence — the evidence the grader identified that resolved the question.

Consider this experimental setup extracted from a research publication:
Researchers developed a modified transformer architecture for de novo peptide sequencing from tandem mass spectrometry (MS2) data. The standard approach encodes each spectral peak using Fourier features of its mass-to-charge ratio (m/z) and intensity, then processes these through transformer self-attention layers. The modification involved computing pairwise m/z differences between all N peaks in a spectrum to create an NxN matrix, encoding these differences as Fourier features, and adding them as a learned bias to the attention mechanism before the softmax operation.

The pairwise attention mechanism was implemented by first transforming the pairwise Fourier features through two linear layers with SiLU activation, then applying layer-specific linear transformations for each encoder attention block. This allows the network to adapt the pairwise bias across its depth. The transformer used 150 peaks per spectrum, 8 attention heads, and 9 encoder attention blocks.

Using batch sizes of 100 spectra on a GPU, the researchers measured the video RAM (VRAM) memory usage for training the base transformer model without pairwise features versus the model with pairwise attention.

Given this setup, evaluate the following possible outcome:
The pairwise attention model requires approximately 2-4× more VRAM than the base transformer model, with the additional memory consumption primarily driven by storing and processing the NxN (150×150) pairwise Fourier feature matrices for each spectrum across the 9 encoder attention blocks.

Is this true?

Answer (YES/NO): NO